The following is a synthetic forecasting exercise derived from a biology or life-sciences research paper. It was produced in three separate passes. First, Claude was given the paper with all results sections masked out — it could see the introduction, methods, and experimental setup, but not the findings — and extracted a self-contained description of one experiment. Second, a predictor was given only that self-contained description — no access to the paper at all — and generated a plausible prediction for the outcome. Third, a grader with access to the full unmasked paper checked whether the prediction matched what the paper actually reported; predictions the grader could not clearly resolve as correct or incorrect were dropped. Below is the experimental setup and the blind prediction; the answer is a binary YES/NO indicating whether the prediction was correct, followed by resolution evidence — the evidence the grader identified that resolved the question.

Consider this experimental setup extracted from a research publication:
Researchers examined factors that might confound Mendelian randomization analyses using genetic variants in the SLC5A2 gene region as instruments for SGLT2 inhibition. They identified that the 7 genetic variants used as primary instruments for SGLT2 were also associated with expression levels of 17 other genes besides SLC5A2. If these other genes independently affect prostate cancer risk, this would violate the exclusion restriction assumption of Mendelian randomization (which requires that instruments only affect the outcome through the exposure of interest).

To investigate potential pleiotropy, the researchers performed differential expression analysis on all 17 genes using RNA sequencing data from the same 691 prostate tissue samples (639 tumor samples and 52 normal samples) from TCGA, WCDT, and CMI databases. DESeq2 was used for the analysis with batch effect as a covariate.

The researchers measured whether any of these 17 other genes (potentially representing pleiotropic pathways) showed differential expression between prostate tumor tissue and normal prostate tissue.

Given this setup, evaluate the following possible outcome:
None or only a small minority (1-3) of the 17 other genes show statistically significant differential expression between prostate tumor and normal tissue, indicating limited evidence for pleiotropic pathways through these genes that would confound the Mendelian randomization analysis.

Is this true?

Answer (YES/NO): YES